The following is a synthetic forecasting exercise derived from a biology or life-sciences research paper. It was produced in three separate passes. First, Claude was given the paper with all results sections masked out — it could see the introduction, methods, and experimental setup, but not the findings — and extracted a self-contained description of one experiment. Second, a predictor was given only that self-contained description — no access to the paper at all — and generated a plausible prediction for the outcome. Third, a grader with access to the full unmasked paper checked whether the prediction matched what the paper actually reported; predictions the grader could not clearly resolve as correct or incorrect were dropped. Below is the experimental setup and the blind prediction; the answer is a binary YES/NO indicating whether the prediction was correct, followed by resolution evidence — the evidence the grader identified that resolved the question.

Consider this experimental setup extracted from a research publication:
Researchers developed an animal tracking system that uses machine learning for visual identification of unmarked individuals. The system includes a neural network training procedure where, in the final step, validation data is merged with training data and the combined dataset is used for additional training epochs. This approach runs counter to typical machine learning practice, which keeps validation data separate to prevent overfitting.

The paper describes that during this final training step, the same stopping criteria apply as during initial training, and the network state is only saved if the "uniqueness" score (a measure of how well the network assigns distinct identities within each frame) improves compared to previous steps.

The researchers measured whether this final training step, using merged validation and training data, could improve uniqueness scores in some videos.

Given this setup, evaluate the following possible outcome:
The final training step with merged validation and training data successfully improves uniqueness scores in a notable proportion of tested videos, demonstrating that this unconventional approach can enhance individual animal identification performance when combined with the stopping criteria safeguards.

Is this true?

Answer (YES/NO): NO